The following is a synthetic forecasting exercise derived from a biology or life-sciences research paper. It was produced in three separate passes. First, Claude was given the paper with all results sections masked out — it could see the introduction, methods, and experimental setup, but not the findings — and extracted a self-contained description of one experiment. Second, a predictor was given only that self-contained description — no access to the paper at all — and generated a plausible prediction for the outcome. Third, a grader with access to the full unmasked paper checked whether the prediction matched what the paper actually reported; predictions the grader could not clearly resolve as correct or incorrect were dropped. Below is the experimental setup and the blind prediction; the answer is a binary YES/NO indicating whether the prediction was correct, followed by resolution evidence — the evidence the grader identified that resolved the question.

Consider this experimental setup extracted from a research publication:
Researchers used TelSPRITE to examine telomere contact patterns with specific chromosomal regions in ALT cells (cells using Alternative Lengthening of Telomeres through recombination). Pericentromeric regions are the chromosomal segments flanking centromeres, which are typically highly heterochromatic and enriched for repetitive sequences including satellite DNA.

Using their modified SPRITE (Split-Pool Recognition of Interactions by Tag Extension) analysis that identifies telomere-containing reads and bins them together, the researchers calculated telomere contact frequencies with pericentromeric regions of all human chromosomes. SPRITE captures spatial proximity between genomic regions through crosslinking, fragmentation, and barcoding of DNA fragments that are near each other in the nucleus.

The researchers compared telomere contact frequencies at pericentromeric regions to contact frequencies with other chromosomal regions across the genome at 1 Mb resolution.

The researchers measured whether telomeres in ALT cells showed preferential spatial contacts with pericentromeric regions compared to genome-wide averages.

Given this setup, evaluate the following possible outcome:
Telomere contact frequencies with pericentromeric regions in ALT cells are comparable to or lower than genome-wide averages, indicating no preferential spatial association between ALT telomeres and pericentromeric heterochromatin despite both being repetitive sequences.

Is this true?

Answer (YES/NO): NO